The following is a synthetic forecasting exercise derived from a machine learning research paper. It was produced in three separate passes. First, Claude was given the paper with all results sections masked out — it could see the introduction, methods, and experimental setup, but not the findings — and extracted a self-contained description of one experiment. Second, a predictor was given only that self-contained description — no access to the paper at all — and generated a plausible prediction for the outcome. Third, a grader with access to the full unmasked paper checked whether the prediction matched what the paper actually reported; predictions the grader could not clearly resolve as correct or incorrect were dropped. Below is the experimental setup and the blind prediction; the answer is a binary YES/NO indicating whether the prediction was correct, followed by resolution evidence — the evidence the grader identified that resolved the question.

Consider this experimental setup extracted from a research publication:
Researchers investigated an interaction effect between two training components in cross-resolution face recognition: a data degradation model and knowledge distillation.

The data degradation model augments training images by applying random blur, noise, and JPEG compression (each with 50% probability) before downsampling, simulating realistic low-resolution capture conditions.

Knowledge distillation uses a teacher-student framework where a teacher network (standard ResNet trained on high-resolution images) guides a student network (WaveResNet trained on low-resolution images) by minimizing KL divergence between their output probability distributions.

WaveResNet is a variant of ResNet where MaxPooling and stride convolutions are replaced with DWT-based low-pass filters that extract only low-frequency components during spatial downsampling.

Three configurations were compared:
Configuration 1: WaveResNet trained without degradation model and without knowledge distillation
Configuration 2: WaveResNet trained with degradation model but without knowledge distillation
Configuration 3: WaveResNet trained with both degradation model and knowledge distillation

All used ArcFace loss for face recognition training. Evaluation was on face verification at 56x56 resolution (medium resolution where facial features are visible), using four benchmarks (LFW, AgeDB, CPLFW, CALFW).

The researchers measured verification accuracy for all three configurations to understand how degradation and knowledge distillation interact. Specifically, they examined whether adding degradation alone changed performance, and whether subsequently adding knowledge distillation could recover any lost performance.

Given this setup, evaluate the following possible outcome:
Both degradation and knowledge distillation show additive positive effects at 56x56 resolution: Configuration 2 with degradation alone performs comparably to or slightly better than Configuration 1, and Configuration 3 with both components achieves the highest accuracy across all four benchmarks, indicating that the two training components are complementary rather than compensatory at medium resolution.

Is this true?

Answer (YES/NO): NO